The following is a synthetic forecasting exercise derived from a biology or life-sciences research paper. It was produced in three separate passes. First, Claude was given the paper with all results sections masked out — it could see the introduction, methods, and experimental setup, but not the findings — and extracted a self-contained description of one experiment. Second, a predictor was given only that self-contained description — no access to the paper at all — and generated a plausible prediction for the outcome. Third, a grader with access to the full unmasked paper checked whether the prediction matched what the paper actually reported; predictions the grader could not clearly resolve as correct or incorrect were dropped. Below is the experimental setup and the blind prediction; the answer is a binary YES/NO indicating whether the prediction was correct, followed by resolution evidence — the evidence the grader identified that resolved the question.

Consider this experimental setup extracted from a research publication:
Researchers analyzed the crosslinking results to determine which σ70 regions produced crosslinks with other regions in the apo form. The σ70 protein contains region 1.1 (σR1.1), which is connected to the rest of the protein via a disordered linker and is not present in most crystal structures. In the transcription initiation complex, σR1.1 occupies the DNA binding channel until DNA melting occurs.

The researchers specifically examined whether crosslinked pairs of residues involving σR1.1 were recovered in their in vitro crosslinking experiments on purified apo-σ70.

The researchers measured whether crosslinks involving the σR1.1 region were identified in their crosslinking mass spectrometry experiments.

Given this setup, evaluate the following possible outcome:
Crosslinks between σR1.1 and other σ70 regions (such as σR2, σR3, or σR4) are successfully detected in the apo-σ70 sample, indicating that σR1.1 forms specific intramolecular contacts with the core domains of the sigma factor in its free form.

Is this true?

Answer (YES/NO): NO